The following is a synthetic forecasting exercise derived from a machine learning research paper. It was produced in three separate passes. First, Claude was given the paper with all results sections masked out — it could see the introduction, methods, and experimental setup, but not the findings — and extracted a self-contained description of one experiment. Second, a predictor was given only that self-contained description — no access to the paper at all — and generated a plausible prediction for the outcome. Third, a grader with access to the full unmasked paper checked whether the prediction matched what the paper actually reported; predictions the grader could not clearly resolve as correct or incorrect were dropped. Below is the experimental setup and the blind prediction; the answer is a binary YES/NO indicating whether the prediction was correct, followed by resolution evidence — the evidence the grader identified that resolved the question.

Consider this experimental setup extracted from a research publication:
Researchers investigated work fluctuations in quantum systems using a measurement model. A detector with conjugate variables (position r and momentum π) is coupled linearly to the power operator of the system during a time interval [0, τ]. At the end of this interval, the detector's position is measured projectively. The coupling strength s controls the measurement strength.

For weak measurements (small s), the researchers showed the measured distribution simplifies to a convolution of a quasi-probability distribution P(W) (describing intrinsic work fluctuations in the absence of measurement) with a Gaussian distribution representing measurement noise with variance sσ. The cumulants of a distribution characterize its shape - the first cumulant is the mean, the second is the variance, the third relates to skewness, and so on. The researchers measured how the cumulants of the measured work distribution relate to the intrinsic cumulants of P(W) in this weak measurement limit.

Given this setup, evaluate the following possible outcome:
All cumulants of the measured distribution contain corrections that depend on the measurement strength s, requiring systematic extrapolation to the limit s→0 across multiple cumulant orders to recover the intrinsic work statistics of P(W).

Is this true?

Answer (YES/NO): NO